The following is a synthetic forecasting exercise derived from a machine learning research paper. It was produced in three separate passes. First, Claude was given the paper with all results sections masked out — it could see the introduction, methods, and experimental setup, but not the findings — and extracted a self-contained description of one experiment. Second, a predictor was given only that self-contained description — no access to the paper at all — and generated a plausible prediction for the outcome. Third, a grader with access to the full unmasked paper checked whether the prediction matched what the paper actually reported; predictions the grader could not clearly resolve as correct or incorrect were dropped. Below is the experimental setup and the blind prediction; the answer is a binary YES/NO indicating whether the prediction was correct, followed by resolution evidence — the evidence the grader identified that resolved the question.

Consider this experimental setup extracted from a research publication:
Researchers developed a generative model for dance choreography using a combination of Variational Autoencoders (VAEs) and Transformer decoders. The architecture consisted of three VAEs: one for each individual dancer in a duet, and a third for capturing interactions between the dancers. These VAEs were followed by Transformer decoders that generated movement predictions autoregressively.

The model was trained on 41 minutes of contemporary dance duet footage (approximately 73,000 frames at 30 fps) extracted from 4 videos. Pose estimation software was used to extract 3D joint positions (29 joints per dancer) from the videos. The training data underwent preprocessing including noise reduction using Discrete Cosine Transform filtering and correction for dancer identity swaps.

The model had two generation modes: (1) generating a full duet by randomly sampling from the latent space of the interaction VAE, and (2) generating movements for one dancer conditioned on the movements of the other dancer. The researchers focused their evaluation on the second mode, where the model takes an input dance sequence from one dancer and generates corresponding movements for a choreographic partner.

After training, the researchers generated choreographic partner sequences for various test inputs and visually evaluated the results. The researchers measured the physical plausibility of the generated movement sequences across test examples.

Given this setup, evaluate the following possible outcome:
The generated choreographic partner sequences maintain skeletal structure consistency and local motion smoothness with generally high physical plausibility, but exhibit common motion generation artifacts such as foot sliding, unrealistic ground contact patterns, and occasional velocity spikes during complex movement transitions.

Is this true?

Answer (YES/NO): NO